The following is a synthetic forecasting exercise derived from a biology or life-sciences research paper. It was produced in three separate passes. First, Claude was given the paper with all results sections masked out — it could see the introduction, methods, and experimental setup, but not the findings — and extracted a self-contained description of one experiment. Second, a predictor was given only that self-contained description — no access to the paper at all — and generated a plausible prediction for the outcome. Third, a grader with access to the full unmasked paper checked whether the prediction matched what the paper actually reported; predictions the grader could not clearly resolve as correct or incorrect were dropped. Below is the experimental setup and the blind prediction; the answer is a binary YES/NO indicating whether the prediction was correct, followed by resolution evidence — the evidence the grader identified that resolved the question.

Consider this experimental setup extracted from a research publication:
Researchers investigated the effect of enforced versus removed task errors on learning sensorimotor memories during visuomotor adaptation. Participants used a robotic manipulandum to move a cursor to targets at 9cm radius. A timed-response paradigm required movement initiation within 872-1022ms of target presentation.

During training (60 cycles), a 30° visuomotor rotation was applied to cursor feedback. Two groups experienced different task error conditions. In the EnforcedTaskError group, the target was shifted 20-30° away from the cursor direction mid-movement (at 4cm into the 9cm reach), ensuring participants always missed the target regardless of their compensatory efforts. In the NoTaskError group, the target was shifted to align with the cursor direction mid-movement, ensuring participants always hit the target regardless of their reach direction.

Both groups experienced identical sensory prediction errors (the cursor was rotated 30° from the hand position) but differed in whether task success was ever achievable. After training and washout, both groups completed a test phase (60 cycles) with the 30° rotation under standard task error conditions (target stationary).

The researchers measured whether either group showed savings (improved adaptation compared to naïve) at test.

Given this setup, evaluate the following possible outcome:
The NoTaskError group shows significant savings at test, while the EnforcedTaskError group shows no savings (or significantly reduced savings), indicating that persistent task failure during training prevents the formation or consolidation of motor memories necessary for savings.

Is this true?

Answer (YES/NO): NO